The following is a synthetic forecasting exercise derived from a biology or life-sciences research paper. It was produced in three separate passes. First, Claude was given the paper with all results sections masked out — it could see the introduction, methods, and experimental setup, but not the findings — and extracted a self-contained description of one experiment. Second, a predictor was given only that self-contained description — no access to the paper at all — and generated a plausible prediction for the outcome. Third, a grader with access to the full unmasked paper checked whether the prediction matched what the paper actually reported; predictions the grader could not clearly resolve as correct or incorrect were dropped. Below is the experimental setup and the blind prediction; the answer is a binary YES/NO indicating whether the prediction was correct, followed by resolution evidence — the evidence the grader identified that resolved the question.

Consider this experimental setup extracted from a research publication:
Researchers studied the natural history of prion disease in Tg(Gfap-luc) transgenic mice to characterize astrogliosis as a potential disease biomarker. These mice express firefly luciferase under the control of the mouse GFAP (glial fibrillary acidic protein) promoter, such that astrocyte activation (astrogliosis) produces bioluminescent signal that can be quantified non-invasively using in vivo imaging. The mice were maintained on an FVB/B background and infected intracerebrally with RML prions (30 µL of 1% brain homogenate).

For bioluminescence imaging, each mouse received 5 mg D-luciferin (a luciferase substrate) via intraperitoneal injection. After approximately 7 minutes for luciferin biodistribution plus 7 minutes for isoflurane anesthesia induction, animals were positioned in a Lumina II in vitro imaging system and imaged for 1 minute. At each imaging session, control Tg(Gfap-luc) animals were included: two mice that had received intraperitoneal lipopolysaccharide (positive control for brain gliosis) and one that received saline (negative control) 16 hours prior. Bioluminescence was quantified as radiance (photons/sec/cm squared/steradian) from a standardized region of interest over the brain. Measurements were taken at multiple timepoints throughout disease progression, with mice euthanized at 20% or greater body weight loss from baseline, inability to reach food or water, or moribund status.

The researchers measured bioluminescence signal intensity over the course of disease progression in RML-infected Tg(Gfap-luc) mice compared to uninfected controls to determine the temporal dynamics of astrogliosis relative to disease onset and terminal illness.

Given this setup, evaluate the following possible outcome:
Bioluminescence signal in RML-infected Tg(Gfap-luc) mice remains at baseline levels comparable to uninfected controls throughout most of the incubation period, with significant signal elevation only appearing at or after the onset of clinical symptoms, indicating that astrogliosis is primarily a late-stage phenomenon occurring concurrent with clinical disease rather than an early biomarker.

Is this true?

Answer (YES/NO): NO